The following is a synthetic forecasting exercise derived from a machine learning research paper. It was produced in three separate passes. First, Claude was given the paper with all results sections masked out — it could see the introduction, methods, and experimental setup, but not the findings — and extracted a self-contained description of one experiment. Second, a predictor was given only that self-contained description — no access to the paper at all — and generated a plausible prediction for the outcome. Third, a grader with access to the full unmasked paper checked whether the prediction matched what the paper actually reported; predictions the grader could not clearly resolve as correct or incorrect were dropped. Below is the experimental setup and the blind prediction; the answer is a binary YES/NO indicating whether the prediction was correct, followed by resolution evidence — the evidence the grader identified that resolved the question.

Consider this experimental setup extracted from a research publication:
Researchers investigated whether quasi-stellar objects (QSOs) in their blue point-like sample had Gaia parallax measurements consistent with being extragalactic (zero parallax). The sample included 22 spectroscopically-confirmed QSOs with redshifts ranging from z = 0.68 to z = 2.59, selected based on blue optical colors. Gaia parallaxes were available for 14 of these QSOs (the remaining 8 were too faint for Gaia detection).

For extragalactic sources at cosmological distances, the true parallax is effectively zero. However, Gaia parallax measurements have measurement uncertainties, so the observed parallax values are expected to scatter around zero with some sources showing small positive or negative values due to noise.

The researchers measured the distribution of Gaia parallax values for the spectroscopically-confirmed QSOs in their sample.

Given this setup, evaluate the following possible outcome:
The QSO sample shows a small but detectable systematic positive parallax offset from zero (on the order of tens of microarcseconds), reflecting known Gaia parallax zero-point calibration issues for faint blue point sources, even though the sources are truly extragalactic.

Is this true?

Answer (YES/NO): NO